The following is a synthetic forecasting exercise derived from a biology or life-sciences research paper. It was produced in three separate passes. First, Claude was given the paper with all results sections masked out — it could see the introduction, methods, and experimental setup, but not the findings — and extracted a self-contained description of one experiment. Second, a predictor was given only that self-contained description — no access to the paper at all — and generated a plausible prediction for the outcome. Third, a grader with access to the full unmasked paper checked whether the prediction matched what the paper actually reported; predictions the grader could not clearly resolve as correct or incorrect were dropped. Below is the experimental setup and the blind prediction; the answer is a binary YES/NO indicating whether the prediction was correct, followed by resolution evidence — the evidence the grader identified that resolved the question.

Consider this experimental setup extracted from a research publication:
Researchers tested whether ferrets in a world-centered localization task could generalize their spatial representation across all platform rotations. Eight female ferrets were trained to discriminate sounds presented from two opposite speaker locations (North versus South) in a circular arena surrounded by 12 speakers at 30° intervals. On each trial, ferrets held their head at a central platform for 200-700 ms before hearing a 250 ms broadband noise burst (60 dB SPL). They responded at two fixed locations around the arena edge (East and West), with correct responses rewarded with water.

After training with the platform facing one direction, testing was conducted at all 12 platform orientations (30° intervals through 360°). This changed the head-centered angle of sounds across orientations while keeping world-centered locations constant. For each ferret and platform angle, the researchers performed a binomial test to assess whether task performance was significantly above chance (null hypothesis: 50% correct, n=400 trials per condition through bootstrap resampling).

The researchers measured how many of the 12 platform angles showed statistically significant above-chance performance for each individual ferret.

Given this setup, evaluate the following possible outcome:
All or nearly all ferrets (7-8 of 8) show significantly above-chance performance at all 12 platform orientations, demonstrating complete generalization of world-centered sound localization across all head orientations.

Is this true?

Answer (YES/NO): NO